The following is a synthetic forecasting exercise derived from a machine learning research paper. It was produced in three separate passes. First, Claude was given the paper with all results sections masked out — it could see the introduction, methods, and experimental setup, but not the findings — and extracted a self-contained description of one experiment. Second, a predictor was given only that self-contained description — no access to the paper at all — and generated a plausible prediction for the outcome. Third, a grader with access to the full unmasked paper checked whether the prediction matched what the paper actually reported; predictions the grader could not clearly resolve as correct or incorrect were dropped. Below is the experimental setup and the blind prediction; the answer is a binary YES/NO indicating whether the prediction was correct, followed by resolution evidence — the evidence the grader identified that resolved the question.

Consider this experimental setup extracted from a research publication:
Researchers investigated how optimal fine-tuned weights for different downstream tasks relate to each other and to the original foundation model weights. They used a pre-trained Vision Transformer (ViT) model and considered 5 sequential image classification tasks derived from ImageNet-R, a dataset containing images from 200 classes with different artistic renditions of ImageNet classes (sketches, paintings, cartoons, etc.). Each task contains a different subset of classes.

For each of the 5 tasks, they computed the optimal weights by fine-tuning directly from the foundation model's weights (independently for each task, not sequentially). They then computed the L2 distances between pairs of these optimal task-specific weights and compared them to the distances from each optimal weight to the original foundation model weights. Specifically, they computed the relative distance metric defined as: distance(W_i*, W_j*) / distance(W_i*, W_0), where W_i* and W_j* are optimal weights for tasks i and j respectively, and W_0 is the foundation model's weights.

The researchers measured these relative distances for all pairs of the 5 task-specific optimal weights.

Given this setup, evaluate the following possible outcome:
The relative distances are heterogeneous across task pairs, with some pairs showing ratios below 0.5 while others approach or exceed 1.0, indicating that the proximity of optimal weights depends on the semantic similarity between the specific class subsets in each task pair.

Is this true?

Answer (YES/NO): NO